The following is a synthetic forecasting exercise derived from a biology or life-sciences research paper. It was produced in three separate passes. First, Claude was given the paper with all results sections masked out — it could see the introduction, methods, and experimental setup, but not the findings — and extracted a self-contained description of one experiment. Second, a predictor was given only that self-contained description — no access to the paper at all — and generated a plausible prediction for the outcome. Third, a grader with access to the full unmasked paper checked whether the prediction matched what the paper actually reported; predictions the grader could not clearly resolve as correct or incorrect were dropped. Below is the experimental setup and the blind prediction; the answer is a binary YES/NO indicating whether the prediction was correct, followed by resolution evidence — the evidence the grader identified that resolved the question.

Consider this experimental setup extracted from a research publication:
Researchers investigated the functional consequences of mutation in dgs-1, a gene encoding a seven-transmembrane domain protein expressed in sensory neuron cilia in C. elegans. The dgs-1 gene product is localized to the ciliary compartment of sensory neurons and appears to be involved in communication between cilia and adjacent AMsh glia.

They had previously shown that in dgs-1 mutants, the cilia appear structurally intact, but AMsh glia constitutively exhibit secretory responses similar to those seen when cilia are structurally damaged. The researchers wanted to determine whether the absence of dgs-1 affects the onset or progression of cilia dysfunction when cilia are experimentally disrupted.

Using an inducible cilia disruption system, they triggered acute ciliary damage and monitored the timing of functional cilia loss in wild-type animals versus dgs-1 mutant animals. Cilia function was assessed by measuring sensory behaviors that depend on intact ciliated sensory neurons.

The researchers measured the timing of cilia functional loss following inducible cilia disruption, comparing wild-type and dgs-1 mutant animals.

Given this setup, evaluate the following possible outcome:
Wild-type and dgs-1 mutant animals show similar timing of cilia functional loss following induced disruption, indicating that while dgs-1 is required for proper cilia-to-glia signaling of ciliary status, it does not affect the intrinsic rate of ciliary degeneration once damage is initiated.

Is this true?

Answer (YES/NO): NO